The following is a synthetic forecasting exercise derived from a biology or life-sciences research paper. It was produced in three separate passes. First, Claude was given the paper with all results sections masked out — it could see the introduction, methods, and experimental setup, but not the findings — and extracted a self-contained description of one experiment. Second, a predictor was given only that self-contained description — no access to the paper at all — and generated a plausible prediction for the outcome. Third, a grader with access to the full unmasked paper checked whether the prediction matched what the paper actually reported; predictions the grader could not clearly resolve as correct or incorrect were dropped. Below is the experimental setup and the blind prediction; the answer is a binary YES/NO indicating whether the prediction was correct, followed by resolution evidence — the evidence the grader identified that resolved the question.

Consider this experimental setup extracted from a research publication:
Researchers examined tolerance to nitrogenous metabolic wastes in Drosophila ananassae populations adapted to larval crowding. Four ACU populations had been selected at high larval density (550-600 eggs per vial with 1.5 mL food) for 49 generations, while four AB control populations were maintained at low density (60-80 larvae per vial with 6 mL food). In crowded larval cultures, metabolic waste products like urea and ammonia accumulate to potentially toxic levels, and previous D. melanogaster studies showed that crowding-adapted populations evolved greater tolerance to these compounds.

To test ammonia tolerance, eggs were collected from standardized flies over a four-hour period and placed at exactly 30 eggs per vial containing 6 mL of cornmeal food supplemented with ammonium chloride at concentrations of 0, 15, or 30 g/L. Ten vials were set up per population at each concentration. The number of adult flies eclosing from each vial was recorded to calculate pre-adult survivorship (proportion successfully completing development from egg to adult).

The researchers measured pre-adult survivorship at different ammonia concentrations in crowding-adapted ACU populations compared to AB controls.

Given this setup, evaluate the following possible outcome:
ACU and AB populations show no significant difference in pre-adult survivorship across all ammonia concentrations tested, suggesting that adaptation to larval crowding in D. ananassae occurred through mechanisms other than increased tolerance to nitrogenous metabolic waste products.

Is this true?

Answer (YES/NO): NO